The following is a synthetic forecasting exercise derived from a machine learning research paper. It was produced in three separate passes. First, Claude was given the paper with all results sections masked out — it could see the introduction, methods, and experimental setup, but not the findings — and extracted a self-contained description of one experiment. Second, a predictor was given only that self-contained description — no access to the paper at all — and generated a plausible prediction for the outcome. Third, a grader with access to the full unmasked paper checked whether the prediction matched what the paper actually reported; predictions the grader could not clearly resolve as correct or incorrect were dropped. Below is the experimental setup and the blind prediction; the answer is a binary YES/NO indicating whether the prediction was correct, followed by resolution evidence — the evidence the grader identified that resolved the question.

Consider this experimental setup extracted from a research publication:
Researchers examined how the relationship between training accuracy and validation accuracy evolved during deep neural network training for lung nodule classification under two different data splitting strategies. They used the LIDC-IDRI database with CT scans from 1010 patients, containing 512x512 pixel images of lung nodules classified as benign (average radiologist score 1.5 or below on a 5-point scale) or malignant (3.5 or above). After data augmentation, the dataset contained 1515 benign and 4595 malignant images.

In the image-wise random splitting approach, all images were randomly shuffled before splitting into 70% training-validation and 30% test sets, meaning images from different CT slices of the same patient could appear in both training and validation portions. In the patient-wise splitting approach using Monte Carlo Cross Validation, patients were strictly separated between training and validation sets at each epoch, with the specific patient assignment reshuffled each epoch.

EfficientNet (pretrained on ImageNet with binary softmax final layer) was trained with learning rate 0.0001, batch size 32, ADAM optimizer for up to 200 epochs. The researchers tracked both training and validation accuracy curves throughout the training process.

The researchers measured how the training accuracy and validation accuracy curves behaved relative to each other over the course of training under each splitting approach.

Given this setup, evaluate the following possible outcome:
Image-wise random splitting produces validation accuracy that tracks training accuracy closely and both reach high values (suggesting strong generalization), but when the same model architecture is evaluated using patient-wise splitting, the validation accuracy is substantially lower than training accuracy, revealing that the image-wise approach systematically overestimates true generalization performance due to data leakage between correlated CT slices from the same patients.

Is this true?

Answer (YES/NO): NO